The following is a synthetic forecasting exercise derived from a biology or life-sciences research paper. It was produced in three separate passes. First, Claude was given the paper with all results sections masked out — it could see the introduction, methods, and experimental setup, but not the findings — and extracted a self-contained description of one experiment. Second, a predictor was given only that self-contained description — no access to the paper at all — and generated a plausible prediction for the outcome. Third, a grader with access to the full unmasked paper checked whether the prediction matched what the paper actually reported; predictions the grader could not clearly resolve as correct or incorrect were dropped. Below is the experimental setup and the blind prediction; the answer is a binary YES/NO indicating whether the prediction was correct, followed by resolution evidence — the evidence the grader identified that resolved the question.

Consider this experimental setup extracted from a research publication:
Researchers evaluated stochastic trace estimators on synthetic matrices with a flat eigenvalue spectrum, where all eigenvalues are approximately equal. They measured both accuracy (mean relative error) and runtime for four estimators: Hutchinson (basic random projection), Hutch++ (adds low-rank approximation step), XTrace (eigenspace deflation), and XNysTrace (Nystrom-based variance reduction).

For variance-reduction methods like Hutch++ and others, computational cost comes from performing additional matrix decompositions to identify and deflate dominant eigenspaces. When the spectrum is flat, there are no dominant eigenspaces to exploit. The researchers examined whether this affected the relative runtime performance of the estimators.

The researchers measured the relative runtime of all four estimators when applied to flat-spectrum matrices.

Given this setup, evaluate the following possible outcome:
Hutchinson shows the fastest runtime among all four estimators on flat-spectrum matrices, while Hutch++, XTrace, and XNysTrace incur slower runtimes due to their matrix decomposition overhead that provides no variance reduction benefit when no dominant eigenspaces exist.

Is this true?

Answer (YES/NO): NO